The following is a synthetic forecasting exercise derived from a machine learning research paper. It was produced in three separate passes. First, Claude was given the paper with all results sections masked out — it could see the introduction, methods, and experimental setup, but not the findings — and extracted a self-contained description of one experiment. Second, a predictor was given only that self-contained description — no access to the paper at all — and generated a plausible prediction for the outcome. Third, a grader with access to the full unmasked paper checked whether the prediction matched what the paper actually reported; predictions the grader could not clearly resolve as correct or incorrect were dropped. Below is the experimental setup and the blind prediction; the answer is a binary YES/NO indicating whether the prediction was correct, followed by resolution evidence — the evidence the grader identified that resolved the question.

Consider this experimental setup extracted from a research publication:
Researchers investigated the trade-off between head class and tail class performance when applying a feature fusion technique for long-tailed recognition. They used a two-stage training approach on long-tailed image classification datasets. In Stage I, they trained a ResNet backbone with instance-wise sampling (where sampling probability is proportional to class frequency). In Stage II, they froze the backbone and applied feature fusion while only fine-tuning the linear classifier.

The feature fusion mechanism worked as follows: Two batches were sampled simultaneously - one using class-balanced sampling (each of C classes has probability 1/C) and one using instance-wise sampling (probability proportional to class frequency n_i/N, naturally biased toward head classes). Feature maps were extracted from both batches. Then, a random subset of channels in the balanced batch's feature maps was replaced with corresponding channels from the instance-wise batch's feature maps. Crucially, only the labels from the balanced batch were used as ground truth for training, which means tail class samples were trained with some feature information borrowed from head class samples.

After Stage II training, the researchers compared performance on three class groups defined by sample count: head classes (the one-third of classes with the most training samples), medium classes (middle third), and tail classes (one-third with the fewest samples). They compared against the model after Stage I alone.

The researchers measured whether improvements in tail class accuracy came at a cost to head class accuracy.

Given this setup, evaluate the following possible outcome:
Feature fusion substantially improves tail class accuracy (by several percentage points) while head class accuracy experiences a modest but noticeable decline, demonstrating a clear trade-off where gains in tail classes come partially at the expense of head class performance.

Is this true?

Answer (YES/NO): YES